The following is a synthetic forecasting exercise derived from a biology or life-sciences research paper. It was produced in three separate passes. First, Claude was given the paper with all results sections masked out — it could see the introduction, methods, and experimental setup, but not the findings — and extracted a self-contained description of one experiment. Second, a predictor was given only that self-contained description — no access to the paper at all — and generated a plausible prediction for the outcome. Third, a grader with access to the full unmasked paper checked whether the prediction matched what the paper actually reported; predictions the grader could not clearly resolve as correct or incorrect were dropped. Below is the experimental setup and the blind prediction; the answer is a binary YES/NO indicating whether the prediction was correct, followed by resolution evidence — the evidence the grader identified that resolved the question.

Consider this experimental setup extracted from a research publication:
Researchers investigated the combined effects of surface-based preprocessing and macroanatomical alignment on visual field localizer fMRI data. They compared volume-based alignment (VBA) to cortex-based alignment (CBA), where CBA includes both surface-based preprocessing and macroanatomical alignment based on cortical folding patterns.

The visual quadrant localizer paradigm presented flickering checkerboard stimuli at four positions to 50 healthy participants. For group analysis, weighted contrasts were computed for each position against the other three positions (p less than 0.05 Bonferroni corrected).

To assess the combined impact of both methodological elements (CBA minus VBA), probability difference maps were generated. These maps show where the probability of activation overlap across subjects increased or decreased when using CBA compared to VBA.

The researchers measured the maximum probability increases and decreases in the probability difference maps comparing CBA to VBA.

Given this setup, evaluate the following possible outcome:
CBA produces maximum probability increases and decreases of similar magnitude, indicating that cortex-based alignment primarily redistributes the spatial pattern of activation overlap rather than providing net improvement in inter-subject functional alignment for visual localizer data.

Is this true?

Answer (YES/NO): NO